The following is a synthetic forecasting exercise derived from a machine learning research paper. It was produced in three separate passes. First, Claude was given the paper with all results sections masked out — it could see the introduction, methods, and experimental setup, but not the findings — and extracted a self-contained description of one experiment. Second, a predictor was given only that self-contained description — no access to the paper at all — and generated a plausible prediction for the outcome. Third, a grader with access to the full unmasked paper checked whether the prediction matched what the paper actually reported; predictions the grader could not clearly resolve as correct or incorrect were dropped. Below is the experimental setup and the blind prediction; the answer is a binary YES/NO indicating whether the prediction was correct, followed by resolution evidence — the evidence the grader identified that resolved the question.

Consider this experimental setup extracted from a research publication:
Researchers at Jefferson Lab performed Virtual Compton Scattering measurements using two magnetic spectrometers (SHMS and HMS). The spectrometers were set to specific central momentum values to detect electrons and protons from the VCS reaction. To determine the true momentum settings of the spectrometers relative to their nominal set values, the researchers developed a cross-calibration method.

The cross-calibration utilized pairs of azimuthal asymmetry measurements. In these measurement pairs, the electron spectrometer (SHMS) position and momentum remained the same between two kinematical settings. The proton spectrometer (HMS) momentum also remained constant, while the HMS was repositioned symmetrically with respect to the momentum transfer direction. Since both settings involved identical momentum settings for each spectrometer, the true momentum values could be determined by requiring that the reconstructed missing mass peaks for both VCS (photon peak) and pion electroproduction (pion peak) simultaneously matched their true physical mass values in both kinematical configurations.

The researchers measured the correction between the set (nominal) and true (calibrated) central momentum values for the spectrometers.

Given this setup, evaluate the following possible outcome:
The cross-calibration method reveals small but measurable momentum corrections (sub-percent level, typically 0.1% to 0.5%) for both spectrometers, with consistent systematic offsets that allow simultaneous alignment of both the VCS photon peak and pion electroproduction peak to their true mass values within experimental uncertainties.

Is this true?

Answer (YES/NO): NO